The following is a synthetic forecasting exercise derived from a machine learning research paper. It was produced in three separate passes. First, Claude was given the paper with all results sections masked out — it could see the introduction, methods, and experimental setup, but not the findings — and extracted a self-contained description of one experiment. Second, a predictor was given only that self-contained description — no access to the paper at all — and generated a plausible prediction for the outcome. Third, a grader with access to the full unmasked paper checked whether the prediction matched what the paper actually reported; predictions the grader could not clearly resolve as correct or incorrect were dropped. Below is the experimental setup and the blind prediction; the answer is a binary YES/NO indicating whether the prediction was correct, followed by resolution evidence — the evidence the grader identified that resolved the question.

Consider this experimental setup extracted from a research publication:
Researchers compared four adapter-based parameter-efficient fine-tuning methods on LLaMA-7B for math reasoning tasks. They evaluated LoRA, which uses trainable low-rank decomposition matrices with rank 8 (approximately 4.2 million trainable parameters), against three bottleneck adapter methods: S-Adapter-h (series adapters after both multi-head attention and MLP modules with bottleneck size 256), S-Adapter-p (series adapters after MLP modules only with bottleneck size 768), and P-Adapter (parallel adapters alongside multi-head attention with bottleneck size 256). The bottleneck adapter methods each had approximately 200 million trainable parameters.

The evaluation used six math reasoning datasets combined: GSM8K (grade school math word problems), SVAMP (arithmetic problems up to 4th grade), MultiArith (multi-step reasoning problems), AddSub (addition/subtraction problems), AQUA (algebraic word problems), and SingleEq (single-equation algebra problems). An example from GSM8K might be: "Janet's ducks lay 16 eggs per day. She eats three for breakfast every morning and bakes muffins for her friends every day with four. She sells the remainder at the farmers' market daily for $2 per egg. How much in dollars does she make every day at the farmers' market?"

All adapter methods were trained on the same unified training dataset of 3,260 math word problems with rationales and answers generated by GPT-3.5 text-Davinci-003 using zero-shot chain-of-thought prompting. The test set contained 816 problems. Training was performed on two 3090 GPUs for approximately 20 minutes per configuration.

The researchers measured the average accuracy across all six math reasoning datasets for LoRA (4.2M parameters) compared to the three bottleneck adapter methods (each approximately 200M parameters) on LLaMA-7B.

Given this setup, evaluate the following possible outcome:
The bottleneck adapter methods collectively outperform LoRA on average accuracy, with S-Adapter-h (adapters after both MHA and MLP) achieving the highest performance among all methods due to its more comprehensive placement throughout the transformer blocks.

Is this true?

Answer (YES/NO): NO